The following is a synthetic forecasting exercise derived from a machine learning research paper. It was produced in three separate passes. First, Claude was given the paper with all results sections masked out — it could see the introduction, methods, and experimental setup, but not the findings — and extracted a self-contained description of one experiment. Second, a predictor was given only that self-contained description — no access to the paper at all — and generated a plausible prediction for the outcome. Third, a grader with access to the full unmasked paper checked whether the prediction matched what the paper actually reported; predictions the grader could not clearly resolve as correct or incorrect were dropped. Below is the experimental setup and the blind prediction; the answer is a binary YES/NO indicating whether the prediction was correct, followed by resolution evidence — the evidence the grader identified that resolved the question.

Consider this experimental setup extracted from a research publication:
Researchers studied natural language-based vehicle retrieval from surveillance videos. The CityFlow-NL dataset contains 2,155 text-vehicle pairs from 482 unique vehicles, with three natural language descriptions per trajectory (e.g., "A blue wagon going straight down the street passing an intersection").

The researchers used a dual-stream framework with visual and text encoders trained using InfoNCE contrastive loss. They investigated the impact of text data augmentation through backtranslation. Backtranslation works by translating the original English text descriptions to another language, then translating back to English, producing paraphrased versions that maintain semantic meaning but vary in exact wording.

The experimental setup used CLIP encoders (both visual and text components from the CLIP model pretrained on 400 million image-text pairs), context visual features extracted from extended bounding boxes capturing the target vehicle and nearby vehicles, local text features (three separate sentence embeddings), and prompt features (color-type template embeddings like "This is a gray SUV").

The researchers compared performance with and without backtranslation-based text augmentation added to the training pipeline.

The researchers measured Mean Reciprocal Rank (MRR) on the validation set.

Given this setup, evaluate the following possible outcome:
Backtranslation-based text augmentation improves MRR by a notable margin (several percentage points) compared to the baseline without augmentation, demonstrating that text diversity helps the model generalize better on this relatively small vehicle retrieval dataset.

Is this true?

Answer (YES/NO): YES